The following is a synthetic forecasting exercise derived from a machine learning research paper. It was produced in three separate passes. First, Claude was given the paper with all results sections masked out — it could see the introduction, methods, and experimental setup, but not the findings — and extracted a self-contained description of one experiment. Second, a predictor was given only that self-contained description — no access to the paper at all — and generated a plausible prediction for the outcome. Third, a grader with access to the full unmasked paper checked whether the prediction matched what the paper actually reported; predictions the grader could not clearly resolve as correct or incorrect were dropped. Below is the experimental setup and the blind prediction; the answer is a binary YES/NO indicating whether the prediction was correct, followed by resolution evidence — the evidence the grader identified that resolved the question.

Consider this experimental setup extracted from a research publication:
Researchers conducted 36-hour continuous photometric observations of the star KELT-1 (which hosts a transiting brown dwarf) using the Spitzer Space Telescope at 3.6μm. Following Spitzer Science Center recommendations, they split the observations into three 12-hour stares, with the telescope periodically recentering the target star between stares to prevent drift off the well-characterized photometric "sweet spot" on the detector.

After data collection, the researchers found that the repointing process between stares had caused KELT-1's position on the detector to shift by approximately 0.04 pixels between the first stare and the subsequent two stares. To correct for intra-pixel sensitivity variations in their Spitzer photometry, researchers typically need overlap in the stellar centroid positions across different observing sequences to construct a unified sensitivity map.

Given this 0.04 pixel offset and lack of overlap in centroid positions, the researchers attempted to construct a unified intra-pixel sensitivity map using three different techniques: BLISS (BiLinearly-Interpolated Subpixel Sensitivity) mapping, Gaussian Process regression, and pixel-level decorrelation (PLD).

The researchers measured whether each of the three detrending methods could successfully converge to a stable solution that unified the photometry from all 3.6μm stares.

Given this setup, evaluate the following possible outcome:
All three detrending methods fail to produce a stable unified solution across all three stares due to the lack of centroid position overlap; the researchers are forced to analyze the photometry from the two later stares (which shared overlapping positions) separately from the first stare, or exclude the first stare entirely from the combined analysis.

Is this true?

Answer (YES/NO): NO